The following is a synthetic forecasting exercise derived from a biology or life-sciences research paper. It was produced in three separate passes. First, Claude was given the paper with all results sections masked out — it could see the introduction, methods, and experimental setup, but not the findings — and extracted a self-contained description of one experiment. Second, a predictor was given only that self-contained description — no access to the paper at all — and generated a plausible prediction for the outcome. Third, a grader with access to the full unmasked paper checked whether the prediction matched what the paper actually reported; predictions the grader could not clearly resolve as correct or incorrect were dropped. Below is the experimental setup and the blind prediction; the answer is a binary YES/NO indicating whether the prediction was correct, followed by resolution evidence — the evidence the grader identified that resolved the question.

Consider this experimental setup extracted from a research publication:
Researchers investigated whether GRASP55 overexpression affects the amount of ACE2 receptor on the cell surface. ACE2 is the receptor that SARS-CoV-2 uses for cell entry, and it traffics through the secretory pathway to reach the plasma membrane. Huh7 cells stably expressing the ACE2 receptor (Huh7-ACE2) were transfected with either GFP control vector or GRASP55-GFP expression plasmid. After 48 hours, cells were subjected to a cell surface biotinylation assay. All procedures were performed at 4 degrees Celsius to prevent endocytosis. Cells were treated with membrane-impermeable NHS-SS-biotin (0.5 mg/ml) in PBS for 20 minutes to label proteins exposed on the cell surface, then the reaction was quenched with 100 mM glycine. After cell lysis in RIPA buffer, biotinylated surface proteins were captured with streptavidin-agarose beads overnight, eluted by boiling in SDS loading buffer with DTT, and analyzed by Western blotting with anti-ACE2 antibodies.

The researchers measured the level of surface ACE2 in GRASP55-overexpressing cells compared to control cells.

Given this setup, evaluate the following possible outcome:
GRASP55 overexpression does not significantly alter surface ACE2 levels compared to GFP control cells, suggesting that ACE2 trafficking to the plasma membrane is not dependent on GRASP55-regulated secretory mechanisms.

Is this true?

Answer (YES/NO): NO